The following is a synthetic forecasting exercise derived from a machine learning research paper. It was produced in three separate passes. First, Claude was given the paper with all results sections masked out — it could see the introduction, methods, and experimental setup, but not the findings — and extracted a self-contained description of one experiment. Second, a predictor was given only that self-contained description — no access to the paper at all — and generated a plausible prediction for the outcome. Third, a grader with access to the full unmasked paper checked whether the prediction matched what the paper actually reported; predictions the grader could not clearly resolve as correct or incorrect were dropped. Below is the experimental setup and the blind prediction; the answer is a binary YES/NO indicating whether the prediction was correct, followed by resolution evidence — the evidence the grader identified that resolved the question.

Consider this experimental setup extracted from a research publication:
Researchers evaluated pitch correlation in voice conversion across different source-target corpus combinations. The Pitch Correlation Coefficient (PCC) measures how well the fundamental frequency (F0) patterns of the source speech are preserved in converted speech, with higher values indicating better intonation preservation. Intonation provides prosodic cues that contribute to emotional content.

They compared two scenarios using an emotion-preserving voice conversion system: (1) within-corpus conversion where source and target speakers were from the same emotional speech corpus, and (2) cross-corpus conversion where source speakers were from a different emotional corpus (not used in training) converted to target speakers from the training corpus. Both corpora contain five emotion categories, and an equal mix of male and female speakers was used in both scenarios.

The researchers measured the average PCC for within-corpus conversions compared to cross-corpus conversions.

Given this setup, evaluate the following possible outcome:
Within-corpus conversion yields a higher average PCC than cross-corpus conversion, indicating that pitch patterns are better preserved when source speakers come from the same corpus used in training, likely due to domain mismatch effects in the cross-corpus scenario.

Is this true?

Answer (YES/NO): NO